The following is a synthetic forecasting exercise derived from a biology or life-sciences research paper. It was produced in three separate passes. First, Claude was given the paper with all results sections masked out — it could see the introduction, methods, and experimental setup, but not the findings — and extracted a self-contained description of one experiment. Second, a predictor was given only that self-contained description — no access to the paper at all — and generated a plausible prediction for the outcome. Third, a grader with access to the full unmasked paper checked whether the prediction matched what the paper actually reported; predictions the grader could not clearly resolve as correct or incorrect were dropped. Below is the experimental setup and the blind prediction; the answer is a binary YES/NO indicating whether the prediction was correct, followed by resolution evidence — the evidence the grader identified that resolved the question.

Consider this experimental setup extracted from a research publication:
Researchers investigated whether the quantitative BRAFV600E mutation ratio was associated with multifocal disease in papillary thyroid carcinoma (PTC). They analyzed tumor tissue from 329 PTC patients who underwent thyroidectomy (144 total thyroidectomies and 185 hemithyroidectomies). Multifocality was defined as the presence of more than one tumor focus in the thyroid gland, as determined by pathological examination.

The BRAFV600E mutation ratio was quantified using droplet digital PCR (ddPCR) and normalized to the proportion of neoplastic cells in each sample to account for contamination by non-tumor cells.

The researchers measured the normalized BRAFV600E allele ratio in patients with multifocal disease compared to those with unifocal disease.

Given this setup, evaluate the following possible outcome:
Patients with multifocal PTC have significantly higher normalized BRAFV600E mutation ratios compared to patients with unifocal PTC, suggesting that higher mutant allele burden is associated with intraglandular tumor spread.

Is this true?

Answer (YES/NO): NO